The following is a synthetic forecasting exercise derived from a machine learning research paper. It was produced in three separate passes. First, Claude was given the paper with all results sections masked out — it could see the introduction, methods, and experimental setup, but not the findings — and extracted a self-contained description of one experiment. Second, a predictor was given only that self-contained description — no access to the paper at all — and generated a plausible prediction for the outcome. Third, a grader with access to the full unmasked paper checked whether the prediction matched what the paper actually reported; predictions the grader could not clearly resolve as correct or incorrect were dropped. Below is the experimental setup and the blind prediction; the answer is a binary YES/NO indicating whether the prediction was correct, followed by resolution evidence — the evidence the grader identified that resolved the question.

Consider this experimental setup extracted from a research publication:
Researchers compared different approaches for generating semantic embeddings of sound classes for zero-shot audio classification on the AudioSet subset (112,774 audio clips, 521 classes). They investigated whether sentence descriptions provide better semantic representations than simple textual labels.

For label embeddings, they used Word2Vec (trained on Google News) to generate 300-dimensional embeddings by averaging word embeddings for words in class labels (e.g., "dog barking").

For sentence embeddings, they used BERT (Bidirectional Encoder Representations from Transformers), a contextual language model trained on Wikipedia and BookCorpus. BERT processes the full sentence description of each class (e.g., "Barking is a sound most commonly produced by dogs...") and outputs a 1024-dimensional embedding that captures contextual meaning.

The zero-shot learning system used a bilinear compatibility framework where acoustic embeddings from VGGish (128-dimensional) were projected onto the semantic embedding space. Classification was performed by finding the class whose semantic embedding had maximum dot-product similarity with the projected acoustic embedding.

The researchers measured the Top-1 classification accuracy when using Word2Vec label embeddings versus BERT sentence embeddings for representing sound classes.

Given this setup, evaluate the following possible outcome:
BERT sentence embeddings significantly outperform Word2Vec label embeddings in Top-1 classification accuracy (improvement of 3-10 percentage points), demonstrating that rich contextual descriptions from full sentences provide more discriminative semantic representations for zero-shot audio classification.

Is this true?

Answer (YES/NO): NO